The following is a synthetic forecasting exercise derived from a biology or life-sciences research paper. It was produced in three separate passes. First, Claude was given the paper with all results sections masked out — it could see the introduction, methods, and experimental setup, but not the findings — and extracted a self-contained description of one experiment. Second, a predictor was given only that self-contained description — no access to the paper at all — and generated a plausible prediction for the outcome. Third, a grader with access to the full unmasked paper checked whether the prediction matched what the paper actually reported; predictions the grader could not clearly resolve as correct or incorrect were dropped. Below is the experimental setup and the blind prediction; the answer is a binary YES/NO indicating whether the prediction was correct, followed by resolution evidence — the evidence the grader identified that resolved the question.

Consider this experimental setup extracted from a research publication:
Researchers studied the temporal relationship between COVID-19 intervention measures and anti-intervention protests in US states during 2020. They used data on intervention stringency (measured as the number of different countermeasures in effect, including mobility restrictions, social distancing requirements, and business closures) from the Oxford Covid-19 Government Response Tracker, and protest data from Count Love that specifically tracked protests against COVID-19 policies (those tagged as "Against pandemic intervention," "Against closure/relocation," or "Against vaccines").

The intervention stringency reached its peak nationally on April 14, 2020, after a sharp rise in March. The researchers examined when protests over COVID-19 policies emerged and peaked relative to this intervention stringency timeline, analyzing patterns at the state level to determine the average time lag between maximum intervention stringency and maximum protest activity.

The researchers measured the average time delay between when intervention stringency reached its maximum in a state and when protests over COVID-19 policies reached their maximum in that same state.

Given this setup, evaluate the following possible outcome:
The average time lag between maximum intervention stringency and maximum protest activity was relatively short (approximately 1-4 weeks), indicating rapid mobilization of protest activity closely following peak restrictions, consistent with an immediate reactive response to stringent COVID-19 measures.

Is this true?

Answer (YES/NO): YES